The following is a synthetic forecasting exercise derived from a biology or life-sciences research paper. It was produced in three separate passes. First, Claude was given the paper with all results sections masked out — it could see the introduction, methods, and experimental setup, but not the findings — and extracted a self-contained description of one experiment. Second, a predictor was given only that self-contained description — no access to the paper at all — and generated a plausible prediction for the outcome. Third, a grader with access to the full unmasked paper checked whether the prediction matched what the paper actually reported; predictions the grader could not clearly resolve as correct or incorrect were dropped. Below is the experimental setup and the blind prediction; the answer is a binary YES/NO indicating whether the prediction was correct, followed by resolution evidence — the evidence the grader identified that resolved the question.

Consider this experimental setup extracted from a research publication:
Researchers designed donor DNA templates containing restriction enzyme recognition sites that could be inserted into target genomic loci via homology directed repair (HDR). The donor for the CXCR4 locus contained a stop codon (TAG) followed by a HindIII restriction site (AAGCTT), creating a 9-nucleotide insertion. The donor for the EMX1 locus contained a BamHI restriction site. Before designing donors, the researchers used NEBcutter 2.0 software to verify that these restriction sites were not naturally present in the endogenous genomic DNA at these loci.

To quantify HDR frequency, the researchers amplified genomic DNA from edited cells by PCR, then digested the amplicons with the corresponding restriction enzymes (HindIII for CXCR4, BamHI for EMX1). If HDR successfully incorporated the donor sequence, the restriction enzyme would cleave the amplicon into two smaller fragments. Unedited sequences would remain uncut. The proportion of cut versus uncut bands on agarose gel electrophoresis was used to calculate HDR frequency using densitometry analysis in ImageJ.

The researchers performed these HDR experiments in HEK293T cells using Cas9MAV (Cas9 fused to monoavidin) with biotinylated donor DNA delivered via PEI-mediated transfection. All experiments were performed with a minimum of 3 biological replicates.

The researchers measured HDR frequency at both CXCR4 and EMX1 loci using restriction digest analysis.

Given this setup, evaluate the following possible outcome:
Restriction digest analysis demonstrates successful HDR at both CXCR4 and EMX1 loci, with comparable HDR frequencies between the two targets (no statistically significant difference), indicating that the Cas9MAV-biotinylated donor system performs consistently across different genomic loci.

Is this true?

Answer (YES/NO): NO